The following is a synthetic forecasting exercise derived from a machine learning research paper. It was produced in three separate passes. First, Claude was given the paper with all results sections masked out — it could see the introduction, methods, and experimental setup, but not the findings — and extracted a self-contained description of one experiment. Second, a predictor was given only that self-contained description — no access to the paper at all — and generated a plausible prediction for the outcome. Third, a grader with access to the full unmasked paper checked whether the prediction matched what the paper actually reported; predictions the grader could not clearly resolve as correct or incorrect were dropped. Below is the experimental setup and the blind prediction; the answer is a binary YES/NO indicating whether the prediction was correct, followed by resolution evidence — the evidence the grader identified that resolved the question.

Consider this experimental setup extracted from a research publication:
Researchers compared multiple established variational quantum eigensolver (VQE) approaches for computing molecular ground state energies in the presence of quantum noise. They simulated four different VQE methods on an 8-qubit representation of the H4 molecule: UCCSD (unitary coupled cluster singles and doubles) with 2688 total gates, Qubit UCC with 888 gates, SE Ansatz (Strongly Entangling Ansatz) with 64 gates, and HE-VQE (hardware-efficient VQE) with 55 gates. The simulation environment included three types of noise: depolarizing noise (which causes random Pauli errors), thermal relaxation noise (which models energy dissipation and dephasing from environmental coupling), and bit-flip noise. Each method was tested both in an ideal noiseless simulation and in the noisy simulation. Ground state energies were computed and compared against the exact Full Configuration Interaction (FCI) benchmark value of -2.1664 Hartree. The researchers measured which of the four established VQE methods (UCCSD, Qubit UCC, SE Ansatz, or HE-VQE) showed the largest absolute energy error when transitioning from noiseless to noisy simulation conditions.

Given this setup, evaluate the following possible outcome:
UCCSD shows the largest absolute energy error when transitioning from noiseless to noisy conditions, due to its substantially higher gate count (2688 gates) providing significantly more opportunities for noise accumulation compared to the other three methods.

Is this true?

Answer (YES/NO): YES